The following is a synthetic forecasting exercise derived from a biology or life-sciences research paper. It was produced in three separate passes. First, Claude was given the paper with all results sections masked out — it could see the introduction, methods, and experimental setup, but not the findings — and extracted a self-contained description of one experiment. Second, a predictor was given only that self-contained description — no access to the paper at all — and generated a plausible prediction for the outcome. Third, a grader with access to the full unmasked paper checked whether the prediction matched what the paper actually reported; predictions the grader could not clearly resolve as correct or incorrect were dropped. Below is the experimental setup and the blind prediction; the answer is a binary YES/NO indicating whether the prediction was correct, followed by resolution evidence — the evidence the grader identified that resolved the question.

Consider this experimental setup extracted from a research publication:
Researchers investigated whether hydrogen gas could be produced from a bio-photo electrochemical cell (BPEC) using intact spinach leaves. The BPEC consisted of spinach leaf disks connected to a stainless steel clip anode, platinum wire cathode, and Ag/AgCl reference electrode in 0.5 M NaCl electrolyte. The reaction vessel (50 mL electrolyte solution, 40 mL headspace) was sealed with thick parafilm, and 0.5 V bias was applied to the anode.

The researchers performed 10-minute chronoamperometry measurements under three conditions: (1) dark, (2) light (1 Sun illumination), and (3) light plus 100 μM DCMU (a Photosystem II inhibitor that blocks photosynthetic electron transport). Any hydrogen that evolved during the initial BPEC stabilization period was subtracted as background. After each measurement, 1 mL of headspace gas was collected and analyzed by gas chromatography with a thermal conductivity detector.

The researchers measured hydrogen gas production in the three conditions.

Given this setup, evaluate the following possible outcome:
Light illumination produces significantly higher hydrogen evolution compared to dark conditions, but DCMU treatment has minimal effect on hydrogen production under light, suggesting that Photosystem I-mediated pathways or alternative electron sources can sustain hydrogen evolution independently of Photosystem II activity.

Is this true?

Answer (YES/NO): NO